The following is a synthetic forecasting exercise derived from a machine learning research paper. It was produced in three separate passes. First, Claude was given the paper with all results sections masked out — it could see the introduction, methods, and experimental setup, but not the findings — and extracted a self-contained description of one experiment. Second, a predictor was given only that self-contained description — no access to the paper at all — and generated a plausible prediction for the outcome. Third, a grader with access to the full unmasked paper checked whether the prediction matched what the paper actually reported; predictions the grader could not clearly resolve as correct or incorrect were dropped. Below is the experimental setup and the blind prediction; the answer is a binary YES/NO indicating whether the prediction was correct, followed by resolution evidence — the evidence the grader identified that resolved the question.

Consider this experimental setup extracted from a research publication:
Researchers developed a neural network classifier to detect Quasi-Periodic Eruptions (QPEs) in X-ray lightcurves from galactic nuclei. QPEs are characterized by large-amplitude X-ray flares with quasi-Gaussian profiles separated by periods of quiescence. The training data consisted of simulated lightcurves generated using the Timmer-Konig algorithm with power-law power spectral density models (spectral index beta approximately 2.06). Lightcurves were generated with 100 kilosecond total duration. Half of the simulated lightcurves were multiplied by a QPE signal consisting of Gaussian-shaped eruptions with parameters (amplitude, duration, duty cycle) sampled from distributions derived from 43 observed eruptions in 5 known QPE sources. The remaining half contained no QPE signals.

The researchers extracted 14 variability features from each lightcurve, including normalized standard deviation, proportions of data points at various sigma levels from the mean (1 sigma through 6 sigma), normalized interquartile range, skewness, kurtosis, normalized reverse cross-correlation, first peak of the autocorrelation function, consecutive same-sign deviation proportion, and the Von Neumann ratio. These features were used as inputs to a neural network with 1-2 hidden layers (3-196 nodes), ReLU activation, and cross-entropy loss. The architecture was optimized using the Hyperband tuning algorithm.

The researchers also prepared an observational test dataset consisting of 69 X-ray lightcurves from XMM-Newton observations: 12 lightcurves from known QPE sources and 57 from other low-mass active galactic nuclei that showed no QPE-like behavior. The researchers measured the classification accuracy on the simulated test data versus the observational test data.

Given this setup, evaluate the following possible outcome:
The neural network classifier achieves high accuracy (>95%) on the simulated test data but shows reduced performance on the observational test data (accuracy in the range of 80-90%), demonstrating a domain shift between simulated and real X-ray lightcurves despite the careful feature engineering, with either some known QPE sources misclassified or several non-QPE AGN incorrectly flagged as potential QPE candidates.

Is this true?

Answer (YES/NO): NO